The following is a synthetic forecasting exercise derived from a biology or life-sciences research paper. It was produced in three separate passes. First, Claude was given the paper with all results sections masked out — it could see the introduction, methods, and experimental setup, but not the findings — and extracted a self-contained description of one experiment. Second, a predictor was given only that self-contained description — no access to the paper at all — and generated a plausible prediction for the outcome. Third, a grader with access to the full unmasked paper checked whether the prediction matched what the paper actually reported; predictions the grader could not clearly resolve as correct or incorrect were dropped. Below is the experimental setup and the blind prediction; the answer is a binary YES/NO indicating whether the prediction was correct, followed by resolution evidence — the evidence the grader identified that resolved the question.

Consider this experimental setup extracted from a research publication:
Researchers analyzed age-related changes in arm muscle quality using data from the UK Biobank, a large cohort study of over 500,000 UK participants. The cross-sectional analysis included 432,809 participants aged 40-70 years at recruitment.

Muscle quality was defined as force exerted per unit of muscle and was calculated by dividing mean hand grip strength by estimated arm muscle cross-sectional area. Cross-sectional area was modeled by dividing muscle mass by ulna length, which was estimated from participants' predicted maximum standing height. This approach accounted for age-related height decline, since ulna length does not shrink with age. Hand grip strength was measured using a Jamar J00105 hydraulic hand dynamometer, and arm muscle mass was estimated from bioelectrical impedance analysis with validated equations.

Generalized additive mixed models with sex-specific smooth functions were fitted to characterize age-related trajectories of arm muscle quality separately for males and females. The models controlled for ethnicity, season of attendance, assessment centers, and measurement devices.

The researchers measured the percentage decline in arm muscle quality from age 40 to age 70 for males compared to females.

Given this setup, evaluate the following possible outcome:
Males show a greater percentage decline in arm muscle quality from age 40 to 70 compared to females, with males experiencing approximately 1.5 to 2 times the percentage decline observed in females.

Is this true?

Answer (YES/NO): NO